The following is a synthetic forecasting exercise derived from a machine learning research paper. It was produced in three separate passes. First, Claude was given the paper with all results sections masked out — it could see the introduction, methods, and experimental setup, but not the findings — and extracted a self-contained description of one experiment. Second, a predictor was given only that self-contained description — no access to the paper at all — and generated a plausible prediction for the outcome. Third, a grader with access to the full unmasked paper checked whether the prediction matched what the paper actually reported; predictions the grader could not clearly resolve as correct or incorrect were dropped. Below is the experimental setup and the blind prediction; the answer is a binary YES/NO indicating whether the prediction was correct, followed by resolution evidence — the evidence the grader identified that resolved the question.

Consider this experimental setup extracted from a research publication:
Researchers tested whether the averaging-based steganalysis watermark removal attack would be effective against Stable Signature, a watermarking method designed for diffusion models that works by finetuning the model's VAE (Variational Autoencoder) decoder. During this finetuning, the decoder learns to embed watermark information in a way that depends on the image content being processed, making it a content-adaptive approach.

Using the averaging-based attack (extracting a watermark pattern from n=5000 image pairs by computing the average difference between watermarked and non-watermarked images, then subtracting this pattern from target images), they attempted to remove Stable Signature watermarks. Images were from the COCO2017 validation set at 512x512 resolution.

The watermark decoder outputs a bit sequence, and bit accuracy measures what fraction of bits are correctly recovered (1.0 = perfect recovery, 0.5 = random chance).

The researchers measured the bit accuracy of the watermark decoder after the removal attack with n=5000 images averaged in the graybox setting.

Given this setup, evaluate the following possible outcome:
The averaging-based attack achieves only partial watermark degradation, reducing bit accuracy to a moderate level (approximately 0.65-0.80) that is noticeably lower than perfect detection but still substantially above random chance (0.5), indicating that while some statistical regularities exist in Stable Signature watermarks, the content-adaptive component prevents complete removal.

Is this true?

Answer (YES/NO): NO